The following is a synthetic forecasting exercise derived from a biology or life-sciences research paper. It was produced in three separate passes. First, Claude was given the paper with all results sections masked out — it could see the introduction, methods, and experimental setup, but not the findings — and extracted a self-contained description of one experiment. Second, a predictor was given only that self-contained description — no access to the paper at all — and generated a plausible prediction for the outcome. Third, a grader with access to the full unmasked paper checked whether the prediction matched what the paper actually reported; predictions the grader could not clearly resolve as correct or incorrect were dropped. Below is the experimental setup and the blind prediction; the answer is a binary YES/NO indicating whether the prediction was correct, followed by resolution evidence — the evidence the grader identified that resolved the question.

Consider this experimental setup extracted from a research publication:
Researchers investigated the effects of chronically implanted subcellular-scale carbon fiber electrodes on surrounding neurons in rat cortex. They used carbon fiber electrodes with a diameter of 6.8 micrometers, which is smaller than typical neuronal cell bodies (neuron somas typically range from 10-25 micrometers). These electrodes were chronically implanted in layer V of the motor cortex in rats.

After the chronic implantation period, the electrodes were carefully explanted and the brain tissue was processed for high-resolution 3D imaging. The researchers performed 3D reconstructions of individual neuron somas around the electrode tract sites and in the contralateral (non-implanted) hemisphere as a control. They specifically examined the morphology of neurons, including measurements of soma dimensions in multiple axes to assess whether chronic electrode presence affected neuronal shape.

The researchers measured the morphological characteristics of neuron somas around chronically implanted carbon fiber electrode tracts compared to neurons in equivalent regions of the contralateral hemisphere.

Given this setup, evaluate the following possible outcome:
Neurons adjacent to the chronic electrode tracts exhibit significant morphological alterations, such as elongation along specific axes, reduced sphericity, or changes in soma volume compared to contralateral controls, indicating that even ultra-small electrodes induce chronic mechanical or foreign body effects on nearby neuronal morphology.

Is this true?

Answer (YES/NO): YES